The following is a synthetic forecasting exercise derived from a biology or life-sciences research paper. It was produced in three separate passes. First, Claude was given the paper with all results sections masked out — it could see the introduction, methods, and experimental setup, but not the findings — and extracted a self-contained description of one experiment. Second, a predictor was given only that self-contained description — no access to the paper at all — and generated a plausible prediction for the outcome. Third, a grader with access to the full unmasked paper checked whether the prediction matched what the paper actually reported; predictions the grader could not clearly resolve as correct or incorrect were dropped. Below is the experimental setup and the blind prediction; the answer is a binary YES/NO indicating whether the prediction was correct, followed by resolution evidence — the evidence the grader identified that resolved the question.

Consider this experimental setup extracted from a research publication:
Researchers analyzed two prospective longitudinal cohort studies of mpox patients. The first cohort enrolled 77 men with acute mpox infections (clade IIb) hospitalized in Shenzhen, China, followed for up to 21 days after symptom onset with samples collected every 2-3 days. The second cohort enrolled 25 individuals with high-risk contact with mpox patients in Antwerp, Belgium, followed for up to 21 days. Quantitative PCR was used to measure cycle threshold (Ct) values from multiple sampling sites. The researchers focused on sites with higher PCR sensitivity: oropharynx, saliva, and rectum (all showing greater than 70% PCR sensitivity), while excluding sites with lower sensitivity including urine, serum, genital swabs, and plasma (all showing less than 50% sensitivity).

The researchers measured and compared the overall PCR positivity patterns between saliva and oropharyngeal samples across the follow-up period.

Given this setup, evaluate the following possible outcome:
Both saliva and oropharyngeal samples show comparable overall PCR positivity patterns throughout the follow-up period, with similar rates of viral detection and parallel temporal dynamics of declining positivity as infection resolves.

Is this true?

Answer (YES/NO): NO